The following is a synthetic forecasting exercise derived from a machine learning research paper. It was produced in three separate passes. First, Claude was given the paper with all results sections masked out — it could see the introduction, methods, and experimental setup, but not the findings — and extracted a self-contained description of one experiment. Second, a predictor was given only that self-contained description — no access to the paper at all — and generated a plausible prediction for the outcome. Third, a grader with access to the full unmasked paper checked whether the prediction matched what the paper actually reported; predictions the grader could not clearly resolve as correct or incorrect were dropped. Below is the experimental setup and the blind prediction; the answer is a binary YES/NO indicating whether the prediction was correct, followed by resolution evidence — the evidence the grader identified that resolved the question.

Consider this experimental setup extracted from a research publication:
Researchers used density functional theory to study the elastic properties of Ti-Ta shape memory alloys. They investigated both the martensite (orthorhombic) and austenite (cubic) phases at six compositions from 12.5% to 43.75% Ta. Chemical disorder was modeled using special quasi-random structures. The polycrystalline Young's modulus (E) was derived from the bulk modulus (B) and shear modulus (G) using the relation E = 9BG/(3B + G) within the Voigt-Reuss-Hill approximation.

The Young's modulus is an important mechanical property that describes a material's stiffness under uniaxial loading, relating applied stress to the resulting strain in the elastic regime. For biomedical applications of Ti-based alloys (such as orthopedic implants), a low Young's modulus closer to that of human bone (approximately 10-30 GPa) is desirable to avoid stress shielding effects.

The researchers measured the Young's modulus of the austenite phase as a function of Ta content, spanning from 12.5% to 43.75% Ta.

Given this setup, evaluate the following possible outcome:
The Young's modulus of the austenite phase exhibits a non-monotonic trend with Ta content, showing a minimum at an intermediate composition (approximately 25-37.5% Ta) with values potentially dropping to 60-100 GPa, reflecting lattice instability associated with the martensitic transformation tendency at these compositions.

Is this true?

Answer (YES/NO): NO